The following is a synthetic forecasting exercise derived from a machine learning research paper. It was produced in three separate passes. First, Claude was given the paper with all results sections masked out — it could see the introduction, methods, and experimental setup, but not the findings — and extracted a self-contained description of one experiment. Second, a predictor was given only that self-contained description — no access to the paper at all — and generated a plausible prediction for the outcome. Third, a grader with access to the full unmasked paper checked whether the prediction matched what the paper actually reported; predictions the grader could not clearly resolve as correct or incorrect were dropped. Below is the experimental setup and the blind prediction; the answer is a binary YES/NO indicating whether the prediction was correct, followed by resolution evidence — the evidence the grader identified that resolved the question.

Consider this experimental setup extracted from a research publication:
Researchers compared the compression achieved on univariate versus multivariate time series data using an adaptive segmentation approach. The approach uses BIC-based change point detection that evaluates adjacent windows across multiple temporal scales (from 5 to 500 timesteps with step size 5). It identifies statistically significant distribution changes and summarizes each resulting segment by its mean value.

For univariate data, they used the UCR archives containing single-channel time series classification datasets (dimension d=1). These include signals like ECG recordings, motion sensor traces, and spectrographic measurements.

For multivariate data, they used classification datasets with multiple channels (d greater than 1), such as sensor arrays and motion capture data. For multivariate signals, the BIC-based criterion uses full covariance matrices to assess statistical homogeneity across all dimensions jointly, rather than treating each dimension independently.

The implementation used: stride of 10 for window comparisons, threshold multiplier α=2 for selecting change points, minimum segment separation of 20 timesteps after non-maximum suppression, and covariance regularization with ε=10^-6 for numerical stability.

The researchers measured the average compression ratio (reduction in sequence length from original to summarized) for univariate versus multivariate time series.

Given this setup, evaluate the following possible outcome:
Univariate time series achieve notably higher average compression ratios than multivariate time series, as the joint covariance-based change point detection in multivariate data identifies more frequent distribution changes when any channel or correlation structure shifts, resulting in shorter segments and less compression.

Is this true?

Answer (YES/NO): YES